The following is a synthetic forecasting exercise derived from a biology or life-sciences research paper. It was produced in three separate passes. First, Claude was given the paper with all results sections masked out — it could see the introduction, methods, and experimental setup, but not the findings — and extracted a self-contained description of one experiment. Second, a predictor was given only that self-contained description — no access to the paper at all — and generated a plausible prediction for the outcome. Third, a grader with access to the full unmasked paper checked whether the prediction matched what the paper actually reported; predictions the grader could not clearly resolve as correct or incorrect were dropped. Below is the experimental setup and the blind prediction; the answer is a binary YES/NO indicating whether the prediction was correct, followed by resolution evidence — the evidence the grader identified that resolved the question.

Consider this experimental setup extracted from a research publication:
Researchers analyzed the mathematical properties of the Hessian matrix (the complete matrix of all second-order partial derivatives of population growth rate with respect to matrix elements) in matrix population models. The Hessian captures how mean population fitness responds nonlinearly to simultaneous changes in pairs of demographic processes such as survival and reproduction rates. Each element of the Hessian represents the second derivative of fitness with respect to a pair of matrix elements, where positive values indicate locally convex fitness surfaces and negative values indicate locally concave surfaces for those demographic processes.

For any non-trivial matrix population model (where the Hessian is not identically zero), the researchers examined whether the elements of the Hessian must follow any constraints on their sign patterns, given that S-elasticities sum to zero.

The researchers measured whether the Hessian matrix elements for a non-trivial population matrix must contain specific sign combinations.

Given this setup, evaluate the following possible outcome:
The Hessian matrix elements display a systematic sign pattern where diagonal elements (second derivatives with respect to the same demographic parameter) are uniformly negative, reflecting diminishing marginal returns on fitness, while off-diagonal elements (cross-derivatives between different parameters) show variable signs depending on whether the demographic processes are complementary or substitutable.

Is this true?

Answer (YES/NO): NO